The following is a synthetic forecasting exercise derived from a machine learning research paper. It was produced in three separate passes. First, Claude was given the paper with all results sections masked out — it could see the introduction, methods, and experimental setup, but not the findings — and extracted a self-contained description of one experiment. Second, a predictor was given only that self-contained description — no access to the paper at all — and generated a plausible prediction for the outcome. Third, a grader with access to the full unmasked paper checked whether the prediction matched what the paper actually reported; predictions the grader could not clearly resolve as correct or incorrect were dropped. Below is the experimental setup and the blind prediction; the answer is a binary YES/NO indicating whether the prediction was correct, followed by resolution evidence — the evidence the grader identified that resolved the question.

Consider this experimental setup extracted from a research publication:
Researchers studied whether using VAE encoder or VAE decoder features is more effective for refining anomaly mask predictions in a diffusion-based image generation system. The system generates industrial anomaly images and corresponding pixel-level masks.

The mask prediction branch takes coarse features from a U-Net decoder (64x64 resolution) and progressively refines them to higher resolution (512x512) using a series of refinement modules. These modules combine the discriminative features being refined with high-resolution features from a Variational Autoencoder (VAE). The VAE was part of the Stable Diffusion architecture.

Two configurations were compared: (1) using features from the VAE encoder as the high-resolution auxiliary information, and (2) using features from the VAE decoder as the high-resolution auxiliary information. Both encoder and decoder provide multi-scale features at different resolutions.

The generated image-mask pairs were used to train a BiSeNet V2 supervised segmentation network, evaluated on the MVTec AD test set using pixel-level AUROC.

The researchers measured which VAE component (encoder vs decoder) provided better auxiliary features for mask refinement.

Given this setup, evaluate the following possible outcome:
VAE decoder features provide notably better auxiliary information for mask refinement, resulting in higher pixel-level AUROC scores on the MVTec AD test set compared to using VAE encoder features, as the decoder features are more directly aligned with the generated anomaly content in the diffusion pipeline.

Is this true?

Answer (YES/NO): YES